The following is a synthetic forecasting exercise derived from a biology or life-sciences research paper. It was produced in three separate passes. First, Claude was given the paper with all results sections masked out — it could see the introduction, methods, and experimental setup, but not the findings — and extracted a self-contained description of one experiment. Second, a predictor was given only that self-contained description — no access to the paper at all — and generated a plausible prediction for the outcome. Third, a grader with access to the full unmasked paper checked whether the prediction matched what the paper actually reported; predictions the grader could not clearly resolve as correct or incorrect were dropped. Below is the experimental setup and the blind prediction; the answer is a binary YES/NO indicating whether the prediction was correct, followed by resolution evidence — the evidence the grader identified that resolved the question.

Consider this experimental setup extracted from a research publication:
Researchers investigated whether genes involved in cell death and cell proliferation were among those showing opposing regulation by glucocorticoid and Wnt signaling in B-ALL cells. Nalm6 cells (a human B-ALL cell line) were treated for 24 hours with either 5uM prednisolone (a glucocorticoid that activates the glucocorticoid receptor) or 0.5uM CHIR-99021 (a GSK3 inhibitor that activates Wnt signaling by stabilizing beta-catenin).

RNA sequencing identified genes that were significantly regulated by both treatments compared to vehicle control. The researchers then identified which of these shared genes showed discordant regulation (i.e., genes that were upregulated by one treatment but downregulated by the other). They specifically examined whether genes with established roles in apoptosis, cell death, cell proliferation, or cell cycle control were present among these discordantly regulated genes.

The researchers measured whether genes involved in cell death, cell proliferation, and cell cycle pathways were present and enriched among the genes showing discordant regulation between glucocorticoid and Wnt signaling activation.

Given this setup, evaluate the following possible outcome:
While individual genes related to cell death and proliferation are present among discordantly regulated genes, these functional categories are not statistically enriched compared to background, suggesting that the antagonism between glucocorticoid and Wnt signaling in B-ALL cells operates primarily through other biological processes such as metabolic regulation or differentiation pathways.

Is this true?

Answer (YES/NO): NO